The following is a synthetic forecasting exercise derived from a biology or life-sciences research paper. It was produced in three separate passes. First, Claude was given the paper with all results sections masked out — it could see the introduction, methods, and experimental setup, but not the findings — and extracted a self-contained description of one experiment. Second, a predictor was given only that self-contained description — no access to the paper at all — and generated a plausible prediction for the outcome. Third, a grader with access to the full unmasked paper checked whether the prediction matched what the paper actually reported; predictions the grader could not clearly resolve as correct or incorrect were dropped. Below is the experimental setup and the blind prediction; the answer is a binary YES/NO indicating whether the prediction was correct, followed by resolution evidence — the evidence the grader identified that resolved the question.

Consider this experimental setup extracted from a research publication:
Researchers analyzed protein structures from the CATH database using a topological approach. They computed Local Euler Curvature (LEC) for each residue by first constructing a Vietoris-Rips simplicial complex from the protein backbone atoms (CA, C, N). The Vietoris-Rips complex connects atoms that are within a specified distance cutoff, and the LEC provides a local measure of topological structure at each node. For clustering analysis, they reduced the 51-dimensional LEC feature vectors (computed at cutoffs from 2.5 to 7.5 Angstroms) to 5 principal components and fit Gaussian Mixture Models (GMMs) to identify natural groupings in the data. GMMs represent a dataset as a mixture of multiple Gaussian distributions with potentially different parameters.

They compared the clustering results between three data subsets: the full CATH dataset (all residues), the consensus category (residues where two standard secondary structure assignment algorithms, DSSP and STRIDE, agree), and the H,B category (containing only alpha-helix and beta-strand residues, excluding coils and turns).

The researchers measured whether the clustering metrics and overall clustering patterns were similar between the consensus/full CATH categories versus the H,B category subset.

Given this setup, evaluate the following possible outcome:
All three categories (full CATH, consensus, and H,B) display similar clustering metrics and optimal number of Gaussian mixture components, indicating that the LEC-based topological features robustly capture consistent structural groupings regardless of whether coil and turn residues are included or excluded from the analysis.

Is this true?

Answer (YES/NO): NO